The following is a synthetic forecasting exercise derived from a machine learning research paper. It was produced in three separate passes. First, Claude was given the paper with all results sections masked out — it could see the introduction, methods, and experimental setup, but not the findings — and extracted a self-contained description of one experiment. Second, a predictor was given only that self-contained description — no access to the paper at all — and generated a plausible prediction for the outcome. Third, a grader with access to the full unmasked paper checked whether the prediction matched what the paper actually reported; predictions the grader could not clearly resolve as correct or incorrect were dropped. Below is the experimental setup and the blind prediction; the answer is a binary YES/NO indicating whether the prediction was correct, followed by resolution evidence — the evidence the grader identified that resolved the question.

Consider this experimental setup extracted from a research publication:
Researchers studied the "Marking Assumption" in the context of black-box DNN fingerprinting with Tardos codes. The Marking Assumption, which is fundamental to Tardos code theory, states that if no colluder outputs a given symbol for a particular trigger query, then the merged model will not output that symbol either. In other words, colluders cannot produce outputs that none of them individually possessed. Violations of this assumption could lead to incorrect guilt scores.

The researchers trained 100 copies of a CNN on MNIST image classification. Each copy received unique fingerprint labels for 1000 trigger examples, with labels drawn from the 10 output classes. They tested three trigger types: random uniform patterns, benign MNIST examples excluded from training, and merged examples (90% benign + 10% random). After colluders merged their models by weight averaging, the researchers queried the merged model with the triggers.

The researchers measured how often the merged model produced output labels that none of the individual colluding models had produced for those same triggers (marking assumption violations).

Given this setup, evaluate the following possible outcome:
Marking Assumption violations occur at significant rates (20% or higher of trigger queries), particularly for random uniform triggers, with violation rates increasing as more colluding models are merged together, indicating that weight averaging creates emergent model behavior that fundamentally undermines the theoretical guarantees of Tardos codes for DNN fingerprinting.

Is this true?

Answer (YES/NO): NO